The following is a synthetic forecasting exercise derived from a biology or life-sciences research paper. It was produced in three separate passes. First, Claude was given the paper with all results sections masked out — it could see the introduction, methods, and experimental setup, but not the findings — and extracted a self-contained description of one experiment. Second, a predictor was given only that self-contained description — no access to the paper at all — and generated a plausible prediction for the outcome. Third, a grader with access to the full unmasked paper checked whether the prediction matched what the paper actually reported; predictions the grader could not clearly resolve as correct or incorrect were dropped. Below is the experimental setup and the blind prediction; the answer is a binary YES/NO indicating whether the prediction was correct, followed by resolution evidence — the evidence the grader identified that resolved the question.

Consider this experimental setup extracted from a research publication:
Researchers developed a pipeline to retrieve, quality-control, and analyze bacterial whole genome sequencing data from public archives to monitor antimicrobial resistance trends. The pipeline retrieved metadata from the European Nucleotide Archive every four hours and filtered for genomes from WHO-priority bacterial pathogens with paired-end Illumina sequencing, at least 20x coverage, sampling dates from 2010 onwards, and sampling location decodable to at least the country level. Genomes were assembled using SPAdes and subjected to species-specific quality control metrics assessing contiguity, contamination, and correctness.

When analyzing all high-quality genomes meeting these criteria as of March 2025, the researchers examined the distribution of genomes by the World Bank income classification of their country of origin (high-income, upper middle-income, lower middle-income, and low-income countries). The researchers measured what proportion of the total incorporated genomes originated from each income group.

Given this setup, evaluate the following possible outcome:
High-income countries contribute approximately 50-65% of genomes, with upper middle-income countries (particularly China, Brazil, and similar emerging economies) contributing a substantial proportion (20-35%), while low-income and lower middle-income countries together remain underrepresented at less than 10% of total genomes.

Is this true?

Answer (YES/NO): NO